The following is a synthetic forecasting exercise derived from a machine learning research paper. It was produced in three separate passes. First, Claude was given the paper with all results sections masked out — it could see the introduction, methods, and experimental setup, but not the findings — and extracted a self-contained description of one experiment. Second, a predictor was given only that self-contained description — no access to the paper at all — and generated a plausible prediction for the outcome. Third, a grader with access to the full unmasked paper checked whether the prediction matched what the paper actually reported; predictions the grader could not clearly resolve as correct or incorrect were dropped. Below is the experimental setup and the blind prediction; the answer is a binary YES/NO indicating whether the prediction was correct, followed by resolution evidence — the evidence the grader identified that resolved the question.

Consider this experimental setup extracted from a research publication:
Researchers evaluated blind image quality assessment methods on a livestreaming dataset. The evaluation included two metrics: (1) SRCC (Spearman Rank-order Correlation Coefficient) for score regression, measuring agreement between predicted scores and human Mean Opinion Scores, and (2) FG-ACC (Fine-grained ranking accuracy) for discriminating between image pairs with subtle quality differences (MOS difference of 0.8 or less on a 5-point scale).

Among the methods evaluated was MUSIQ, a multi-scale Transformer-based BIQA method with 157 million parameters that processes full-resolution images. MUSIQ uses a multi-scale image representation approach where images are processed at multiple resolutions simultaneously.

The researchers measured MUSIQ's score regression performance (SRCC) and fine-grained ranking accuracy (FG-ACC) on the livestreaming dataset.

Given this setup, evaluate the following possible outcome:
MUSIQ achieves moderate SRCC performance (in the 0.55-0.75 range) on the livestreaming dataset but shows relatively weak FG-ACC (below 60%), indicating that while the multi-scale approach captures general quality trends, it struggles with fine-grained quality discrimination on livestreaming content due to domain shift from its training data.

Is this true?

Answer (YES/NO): NO